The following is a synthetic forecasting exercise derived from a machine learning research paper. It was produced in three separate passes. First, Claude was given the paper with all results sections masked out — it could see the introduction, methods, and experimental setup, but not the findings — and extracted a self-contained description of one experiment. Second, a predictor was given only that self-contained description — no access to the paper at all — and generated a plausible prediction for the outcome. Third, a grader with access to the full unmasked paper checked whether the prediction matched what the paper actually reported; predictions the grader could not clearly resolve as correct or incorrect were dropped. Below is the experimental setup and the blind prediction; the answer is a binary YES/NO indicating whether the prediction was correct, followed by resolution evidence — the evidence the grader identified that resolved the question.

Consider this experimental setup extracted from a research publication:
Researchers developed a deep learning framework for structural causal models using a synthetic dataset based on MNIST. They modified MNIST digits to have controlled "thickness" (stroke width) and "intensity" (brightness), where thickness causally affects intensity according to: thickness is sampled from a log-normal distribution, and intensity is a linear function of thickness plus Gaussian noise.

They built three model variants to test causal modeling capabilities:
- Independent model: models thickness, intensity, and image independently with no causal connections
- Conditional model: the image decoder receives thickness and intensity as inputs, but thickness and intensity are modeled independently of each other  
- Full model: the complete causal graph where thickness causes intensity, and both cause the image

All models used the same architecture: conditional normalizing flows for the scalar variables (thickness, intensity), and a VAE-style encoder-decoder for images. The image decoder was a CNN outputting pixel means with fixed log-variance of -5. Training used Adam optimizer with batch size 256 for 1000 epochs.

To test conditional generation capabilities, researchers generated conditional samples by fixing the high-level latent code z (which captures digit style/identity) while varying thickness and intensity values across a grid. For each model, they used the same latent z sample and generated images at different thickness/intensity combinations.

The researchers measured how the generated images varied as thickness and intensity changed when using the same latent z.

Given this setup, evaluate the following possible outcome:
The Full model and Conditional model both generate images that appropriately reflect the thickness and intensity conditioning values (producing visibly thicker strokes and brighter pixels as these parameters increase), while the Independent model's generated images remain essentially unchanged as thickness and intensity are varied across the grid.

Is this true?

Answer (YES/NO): YES